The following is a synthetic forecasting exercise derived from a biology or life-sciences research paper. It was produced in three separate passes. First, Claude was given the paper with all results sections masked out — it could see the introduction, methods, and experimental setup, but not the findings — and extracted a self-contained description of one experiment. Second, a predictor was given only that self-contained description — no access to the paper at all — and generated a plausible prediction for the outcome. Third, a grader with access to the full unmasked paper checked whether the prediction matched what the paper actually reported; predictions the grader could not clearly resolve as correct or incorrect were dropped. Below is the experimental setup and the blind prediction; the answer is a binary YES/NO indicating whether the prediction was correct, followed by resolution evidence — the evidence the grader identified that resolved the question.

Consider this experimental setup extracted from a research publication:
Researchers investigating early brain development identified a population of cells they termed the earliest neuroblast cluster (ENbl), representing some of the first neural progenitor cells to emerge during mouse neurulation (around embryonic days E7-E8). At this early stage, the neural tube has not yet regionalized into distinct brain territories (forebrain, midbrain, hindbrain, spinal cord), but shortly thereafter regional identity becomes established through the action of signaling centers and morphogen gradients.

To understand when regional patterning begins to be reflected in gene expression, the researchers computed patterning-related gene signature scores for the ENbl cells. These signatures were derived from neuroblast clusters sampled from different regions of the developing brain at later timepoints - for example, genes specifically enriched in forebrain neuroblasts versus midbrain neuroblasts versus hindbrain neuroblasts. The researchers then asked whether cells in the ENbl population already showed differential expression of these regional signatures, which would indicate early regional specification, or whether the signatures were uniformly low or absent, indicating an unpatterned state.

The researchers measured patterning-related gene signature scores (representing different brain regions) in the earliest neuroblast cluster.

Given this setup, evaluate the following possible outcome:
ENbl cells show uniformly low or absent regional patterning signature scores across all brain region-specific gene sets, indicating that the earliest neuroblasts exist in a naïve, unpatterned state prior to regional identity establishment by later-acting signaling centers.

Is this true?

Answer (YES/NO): NO